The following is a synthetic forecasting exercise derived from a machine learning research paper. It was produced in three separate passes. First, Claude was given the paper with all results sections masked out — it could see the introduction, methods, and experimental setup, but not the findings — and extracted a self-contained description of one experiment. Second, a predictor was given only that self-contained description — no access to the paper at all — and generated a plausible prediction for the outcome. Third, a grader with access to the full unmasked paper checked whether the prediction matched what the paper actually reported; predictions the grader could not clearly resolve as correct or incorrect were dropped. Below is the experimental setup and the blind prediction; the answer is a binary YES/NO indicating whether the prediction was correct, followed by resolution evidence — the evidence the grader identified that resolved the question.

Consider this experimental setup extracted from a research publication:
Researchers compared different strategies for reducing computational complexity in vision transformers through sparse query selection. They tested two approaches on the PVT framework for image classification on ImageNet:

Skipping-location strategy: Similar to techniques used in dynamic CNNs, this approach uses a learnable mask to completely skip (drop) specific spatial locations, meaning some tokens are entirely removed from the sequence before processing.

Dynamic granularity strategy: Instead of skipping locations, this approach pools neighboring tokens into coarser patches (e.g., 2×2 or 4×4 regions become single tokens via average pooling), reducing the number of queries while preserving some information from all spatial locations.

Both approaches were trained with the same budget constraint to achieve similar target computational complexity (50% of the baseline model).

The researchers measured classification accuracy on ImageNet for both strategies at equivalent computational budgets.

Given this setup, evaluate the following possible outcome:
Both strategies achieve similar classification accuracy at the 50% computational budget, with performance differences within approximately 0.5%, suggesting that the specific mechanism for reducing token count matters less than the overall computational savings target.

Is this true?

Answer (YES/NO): NO